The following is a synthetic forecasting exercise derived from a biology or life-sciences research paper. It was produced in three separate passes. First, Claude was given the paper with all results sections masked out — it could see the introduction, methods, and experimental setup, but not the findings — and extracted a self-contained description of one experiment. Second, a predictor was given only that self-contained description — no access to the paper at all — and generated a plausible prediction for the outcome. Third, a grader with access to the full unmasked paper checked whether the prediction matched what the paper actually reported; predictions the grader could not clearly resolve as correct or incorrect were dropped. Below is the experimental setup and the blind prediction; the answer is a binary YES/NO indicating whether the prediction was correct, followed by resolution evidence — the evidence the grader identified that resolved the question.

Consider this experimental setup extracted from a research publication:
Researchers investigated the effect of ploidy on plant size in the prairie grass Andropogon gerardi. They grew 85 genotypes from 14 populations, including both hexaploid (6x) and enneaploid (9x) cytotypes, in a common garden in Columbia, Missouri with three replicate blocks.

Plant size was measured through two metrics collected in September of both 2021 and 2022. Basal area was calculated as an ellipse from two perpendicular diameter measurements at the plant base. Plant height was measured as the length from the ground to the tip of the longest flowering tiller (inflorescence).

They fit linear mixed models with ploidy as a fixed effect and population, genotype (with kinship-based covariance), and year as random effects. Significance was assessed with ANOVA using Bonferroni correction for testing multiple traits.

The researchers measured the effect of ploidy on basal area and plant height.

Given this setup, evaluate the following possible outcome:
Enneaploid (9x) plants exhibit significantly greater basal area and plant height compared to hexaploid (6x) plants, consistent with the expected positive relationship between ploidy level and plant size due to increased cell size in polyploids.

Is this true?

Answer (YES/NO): NO